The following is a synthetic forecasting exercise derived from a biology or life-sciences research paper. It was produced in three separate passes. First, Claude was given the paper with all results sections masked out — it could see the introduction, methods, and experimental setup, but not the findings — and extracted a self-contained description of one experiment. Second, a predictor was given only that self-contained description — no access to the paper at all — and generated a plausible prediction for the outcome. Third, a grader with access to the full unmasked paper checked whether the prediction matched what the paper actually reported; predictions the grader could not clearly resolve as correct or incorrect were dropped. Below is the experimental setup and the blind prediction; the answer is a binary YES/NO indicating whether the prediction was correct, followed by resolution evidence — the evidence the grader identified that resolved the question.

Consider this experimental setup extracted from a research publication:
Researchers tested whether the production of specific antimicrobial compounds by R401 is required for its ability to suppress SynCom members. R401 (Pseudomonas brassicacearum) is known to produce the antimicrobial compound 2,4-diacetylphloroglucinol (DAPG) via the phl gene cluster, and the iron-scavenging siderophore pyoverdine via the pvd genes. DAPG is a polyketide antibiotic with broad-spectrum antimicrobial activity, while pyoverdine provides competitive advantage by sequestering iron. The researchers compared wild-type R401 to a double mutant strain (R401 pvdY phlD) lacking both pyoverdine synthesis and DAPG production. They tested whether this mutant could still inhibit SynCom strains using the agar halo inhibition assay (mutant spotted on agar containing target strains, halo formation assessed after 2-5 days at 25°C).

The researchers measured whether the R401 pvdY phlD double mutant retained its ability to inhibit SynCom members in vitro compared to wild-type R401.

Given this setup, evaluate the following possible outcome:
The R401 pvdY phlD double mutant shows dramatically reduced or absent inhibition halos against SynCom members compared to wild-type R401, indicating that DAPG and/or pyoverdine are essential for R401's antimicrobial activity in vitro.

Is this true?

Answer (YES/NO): NO